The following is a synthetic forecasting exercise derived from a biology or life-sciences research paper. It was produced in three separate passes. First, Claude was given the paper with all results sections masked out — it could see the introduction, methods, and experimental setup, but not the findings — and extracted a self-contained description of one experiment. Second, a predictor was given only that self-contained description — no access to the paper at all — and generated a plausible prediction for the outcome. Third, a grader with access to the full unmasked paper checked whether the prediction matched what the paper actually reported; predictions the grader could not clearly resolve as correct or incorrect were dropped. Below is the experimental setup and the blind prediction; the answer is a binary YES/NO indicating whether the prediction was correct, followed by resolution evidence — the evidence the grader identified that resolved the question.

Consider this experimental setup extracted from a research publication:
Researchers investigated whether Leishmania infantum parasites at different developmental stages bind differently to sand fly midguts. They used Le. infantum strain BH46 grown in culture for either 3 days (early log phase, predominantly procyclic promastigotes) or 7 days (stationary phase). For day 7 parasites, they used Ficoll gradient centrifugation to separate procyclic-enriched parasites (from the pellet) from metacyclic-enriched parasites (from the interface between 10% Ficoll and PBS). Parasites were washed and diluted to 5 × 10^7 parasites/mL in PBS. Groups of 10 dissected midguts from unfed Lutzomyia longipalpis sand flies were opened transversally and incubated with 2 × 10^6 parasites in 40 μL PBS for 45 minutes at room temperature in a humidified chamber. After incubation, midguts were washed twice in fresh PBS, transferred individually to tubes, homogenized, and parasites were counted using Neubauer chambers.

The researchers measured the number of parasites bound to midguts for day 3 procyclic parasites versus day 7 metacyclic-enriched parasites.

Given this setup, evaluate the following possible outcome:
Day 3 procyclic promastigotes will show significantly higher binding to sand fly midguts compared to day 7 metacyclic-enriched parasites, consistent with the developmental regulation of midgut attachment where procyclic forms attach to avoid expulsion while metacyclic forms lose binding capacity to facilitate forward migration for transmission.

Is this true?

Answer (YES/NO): NO